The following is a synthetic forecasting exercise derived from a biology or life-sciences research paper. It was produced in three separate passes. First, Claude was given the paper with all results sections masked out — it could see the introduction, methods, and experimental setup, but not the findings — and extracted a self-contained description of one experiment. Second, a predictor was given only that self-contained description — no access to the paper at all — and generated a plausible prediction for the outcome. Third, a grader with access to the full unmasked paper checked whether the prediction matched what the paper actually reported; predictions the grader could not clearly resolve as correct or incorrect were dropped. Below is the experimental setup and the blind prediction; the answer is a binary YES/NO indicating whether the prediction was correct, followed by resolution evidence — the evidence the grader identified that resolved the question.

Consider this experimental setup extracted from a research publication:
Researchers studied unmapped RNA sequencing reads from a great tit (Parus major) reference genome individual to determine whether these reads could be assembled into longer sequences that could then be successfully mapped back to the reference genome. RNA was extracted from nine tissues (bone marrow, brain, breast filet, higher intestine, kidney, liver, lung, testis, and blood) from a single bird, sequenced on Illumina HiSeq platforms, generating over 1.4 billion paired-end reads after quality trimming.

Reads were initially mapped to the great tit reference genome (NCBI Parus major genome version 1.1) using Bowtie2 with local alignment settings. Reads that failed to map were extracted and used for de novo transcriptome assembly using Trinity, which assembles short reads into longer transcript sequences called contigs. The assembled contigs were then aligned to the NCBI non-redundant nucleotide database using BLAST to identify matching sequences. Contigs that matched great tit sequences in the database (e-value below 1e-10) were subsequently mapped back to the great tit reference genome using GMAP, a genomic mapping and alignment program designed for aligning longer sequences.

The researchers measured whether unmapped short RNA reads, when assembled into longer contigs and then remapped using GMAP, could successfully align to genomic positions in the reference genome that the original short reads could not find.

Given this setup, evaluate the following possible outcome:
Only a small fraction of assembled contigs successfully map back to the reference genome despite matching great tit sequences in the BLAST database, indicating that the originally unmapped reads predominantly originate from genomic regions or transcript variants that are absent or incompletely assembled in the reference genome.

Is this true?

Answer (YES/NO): YES